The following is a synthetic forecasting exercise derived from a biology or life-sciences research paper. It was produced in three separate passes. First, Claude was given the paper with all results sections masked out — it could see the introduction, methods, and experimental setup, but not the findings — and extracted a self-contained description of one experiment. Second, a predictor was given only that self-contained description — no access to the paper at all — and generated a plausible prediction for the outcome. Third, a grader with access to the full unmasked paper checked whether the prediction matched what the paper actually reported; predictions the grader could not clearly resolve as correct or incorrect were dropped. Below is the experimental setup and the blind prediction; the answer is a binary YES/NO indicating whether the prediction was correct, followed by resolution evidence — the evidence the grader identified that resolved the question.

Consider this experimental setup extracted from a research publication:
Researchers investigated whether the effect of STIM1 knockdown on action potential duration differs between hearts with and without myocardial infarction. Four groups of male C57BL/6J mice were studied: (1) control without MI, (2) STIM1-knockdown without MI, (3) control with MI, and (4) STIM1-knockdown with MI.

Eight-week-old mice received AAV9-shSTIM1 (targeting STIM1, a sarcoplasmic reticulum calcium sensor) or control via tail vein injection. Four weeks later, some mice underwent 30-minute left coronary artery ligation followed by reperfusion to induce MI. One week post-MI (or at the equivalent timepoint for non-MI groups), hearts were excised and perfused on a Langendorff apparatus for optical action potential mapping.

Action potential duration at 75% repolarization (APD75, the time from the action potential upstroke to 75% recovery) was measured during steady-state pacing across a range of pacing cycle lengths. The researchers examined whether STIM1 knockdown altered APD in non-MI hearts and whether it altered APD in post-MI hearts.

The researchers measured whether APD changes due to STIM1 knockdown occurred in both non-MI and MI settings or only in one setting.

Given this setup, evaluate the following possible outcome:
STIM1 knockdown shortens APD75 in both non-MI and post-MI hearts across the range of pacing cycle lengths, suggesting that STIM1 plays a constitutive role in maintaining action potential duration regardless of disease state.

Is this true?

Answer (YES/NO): NO